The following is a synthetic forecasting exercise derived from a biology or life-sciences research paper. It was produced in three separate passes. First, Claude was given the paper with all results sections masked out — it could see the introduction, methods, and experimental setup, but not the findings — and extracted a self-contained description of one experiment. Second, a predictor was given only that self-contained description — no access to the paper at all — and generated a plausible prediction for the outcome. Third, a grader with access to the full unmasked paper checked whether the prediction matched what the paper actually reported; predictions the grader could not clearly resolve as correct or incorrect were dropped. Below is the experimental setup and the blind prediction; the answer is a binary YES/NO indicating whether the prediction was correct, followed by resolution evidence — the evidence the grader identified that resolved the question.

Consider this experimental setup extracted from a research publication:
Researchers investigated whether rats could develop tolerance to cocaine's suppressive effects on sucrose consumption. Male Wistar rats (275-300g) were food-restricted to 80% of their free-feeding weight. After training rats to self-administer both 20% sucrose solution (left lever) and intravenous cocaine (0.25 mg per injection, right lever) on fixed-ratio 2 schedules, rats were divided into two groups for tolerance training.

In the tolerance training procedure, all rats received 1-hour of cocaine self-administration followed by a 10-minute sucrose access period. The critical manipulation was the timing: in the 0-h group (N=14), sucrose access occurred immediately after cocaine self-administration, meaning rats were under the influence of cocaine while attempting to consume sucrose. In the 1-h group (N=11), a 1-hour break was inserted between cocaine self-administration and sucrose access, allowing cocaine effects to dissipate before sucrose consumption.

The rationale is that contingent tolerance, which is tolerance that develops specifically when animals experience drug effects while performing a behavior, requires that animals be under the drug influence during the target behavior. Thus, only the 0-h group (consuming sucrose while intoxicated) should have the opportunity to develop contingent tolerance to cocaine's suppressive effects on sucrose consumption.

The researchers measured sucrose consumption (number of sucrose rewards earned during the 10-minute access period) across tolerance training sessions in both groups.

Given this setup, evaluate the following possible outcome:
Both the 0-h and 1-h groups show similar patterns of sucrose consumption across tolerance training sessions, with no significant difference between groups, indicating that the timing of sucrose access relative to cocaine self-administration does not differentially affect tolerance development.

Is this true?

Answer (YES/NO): NO